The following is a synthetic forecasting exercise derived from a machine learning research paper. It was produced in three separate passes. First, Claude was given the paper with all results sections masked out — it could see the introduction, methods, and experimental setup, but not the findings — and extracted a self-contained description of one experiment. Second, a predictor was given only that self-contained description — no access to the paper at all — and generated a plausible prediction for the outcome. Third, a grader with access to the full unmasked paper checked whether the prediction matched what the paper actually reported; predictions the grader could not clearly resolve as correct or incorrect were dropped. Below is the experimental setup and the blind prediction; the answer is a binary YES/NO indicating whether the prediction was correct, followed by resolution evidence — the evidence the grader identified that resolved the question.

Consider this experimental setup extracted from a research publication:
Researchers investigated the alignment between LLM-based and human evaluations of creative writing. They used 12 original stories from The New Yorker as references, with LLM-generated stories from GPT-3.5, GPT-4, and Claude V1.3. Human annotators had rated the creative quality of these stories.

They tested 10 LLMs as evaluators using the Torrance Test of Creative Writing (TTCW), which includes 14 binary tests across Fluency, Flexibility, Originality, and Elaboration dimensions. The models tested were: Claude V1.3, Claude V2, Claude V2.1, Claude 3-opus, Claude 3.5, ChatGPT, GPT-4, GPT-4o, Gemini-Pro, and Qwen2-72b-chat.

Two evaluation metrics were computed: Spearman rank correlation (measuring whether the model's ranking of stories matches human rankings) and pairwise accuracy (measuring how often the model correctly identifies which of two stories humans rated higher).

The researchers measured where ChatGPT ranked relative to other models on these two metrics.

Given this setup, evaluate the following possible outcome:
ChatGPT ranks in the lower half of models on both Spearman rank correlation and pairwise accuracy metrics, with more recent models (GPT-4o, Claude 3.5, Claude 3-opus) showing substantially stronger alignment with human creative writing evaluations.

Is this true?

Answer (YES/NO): YES